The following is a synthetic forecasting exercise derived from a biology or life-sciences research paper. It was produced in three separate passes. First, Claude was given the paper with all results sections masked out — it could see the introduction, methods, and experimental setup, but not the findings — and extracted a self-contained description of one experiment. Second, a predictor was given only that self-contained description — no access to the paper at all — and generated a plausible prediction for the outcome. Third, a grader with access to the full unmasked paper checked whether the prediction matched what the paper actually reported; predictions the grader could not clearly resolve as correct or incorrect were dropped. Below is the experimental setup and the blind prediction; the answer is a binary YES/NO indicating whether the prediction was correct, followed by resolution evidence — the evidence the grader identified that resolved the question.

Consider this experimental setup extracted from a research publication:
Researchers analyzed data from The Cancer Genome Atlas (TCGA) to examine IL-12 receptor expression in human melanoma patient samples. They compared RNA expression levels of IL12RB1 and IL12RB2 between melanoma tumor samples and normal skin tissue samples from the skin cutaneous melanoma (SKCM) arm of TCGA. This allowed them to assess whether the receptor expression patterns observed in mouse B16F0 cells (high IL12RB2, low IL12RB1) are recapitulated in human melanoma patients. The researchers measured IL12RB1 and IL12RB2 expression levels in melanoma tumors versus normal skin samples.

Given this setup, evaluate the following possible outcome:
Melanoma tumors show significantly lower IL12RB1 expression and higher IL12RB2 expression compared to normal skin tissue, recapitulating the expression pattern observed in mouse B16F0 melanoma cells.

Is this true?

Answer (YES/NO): NO